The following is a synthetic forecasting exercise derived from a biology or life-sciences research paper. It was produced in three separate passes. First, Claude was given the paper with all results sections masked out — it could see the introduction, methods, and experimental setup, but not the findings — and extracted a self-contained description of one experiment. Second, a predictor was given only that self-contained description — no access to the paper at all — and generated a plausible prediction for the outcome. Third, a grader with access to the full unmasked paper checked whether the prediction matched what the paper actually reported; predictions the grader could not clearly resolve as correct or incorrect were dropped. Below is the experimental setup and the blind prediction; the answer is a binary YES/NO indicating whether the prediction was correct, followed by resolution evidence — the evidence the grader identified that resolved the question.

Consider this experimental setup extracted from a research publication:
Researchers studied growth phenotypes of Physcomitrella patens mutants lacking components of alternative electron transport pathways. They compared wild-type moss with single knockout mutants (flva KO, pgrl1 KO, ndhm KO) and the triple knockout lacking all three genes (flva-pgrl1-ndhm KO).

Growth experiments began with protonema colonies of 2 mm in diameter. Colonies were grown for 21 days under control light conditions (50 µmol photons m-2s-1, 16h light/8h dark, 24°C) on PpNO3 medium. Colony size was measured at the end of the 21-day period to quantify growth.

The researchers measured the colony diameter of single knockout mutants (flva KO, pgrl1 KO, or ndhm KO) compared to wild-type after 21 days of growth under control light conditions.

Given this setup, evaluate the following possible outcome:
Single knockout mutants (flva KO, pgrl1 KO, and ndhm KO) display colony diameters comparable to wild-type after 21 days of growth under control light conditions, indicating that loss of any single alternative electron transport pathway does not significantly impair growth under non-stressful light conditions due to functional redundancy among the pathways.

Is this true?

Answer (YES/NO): YES